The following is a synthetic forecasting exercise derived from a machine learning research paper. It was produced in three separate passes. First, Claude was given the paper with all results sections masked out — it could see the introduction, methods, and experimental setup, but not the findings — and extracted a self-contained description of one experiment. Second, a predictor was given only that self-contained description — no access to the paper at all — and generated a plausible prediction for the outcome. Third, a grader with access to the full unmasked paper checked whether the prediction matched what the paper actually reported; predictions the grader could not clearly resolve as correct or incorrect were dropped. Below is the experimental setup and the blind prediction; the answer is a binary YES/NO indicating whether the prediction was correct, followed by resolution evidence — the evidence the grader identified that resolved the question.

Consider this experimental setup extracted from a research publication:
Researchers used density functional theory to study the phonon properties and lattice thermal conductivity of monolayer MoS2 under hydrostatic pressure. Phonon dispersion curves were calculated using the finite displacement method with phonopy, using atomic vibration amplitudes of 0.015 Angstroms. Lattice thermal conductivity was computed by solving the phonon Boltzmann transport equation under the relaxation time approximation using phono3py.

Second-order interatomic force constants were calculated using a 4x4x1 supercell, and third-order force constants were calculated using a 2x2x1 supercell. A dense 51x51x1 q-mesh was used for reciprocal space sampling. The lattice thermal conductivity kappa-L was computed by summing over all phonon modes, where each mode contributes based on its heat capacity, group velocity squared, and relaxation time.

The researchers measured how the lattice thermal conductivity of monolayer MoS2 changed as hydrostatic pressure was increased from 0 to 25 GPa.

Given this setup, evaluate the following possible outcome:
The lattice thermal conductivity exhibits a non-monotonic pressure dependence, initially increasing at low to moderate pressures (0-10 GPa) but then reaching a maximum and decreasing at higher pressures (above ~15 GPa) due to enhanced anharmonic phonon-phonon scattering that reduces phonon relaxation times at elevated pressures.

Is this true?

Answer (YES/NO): NO